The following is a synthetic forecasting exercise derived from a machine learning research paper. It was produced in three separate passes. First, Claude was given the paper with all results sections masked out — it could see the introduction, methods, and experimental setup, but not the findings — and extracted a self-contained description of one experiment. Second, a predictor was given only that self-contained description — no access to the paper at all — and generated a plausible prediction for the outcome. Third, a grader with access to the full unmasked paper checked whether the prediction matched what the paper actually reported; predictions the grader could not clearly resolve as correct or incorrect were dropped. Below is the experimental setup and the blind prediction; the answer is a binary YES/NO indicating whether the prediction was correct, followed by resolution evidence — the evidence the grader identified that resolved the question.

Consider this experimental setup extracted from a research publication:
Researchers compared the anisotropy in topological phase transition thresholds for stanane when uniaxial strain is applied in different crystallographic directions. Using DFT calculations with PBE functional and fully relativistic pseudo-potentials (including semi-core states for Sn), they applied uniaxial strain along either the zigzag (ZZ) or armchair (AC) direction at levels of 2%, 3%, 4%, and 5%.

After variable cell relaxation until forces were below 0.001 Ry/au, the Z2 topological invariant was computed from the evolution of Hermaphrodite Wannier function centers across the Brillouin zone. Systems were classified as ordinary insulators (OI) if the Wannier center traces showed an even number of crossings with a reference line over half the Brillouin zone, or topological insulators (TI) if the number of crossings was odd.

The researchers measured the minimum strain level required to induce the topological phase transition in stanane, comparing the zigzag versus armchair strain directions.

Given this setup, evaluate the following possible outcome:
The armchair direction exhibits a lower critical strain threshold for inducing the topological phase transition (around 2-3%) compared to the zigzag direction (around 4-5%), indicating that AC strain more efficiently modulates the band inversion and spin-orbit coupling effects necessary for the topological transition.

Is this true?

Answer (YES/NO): NO